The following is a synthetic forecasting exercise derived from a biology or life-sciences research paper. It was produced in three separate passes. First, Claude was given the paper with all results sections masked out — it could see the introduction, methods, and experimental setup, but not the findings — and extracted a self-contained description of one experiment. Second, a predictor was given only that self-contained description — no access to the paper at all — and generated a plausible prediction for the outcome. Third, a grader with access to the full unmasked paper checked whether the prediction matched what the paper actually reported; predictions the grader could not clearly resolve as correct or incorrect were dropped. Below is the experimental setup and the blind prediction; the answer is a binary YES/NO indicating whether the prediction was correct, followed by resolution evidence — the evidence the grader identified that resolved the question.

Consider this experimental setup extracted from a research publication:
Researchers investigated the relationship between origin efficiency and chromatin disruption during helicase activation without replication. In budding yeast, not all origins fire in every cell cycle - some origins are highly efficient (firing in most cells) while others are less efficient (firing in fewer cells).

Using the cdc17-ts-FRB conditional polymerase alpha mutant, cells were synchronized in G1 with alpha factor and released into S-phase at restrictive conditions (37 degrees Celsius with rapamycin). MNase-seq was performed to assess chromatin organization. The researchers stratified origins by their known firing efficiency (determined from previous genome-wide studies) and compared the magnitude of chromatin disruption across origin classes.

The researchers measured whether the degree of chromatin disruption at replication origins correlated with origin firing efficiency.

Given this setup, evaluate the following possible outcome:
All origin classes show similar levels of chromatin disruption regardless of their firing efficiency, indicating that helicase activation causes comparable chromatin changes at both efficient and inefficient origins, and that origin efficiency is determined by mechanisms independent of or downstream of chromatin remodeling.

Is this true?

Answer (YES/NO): NO